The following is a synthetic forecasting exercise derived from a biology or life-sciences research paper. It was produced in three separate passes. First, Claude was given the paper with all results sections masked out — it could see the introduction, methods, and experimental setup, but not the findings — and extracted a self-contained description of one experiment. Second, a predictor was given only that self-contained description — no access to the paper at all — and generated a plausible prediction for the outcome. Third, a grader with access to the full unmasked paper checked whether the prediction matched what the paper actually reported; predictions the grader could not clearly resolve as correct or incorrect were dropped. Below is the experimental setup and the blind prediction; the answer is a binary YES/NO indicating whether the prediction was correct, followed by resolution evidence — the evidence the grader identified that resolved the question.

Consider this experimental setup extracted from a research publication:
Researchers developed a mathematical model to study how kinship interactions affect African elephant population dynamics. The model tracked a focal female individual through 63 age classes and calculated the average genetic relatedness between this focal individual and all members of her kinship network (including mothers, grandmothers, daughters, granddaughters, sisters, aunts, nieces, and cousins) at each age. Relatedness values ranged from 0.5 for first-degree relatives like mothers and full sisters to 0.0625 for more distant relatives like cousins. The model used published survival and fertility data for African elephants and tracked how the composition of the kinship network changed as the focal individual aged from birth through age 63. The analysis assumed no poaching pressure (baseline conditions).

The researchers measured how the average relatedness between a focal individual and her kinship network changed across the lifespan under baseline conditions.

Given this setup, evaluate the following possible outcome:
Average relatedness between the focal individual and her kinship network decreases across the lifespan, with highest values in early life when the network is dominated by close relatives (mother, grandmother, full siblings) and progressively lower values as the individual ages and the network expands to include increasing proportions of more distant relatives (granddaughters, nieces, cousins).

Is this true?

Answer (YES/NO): NO